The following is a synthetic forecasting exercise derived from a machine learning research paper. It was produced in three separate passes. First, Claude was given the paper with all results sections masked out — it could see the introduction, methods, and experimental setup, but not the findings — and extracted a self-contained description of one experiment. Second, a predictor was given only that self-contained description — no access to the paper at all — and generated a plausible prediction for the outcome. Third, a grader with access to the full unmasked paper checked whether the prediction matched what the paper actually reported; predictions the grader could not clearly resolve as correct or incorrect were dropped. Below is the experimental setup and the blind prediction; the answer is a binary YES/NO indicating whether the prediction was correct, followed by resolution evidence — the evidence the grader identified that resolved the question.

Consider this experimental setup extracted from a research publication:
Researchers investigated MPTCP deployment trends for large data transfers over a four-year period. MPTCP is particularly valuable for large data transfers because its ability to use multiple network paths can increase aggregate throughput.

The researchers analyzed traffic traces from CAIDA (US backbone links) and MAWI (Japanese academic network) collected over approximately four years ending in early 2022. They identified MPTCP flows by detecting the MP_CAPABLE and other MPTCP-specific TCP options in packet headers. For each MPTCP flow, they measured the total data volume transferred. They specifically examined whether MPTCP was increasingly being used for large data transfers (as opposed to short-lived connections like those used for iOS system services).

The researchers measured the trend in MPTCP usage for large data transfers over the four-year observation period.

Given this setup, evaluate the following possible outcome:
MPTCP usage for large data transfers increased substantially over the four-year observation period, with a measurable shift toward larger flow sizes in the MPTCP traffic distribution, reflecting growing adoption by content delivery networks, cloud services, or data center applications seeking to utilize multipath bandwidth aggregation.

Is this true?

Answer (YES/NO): NO